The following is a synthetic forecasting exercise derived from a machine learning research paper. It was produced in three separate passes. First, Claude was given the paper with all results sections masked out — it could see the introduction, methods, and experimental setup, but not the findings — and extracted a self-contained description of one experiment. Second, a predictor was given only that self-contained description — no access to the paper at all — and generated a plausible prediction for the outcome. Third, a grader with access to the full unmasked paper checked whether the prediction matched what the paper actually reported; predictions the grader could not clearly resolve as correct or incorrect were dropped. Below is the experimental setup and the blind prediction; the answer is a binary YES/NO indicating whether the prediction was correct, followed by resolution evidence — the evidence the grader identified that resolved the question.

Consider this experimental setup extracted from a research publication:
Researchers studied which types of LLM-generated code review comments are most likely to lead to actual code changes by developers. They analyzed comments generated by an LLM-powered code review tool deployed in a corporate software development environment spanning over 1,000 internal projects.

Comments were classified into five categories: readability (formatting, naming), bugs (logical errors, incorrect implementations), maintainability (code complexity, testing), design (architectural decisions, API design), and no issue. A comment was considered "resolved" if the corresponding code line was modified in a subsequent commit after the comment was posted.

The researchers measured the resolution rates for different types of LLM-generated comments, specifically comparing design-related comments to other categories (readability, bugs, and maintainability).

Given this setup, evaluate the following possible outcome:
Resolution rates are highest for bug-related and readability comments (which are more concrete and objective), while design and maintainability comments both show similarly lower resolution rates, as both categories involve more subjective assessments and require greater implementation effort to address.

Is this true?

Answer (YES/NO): NO